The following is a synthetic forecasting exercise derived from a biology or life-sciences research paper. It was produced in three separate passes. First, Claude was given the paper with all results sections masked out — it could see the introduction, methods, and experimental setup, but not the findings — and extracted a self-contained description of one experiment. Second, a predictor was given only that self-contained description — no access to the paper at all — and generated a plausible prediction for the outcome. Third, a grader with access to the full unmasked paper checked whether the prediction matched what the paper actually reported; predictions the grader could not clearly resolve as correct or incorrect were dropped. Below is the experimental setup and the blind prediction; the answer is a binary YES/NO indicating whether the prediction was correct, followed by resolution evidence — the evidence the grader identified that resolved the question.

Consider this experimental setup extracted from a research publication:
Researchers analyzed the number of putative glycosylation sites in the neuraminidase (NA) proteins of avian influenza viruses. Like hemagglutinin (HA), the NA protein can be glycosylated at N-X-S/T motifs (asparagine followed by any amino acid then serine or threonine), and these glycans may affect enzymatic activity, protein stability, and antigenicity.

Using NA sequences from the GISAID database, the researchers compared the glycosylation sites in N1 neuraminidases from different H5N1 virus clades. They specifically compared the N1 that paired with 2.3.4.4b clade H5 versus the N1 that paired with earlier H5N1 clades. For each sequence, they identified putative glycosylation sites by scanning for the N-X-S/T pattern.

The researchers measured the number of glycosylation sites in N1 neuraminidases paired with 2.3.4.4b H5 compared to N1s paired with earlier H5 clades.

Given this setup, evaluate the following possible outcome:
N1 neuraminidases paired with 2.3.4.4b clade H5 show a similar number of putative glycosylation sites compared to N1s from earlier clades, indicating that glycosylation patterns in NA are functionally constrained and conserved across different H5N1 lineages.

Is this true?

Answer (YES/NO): NO